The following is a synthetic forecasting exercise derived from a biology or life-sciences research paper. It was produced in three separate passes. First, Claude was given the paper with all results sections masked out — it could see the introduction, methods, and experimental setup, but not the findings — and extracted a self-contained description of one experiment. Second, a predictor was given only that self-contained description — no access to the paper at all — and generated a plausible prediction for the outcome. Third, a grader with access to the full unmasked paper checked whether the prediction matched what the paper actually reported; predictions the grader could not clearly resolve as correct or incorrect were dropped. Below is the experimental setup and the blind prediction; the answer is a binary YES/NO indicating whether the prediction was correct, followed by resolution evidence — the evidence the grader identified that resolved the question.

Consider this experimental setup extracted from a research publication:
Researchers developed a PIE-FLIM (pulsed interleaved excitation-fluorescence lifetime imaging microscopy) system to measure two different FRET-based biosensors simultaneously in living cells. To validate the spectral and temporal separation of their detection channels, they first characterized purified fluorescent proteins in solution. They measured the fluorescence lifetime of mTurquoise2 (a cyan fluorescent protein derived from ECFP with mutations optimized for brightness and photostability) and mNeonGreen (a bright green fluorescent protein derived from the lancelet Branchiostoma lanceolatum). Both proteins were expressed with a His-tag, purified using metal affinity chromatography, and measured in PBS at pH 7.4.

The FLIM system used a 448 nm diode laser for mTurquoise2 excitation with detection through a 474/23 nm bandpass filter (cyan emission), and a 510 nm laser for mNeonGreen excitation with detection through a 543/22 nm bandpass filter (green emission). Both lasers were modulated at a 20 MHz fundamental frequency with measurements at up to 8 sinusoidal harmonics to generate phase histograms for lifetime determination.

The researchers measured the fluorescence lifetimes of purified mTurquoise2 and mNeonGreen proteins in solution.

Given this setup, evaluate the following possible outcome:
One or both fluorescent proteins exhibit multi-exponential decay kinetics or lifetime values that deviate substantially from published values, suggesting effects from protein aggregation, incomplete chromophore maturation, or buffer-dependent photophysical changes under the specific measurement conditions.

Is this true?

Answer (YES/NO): NO